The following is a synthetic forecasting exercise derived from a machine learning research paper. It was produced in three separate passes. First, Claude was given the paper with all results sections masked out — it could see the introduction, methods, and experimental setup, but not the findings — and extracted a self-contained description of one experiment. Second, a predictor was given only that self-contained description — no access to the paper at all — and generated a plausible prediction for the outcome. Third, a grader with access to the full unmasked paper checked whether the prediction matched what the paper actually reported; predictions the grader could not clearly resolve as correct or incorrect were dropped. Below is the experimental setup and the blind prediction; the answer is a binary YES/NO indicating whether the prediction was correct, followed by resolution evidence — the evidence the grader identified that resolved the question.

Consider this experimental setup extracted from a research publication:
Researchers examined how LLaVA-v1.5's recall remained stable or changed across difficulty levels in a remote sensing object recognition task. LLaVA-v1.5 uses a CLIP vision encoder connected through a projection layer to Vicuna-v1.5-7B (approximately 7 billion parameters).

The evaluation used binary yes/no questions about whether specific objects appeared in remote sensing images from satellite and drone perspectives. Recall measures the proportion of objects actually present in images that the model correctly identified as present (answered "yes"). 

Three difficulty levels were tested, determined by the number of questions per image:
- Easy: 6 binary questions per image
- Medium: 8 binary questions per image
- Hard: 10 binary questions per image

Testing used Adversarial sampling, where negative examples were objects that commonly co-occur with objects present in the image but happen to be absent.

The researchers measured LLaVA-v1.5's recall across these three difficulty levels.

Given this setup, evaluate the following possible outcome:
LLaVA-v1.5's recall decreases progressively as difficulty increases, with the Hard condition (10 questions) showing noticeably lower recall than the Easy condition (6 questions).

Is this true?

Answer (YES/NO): NO